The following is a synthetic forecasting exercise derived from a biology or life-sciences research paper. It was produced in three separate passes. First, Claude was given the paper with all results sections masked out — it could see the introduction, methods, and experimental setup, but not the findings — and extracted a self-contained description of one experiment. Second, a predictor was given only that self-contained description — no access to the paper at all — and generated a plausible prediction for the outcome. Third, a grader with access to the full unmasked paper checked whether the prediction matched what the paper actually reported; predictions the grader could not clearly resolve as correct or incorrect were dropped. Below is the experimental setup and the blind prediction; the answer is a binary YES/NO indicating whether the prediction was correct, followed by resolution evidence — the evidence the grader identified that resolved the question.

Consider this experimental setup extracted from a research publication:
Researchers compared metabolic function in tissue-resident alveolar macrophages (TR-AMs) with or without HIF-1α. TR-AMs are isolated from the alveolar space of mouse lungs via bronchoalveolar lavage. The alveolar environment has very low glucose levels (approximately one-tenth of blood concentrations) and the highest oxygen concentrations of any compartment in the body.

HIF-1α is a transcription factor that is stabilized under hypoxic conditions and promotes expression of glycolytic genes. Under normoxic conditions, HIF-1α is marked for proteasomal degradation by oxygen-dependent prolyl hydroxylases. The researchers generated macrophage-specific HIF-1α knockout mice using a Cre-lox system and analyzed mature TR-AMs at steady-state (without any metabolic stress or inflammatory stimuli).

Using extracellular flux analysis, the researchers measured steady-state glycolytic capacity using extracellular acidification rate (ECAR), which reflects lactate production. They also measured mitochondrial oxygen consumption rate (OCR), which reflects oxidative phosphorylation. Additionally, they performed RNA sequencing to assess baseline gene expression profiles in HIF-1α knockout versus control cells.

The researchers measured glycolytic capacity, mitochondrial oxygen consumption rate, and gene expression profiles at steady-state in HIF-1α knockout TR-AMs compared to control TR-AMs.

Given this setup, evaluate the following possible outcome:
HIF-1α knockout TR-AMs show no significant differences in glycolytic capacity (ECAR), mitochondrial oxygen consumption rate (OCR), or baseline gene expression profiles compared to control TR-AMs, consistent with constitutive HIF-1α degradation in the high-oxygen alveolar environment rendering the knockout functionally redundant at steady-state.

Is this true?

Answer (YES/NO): YES